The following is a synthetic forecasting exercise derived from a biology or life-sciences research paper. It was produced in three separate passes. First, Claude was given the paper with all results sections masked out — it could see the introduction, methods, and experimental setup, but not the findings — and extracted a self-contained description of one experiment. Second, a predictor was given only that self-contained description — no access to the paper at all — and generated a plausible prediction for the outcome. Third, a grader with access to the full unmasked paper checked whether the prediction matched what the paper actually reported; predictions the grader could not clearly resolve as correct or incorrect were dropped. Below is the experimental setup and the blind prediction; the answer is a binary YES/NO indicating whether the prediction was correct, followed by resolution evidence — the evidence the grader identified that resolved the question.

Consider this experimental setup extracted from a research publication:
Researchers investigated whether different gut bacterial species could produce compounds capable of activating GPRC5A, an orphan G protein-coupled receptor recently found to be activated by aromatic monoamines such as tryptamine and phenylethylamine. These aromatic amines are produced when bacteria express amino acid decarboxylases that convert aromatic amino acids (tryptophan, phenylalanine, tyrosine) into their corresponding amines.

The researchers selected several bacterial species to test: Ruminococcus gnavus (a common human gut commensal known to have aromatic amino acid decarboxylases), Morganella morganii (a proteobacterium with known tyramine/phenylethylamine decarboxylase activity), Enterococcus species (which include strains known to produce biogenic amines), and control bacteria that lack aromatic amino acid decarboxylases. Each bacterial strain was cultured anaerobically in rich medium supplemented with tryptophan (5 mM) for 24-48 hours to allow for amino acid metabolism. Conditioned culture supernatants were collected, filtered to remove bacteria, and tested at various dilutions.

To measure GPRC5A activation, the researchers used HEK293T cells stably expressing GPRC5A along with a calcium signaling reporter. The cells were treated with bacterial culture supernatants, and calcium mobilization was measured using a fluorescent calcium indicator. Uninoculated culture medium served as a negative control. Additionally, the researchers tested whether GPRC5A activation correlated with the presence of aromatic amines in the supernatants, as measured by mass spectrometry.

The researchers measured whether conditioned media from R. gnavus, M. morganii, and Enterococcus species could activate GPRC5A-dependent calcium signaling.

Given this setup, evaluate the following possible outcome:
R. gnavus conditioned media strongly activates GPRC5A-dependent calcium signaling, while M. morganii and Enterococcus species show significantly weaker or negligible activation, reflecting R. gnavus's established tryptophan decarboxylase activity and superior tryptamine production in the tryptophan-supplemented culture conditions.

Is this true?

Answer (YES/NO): NO